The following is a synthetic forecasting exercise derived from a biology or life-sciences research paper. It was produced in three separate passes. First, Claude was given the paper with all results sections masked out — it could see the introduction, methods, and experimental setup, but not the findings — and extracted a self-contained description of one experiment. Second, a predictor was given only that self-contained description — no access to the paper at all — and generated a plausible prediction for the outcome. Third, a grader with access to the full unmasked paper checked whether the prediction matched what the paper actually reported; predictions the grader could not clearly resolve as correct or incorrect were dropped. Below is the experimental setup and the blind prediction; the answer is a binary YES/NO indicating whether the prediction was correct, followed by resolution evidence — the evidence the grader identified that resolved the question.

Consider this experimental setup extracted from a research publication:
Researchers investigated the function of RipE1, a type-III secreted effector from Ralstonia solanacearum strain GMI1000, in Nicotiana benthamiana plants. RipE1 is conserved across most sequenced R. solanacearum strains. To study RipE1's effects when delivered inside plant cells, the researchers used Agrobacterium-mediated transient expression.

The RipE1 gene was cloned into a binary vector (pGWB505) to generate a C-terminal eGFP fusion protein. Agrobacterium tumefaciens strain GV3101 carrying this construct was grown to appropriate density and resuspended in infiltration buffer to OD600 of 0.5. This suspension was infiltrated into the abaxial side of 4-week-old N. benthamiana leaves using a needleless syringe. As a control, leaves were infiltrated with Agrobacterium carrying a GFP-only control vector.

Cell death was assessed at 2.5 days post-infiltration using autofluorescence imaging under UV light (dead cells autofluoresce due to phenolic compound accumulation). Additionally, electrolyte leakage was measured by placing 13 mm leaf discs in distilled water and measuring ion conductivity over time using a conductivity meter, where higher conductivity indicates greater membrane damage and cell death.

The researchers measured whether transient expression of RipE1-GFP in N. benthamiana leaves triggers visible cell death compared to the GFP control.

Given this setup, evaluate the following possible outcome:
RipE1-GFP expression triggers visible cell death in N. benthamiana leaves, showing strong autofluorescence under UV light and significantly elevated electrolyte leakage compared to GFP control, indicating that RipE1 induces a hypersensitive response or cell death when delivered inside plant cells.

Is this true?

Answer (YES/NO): YES